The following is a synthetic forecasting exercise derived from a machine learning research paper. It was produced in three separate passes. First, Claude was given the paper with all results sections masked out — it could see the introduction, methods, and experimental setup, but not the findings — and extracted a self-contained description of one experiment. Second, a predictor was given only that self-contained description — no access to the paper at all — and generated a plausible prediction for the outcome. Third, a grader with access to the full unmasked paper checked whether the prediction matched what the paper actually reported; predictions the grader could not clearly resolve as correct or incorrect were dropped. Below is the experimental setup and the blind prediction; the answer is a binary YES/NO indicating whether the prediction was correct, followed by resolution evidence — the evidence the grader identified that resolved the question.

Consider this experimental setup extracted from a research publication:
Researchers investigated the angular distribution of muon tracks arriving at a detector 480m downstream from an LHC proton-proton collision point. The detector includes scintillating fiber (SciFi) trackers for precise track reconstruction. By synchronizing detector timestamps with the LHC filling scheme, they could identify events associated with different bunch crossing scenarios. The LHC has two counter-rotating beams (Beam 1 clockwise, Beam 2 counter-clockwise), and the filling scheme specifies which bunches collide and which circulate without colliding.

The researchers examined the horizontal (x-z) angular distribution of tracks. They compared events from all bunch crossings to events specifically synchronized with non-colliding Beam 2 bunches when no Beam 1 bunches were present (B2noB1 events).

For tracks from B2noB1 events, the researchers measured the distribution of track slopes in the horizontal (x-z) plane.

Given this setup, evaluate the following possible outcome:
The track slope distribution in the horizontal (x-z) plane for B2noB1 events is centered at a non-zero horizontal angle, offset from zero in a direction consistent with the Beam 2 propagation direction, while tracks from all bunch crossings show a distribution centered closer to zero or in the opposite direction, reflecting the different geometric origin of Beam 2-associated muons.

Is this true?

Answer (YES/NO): YES